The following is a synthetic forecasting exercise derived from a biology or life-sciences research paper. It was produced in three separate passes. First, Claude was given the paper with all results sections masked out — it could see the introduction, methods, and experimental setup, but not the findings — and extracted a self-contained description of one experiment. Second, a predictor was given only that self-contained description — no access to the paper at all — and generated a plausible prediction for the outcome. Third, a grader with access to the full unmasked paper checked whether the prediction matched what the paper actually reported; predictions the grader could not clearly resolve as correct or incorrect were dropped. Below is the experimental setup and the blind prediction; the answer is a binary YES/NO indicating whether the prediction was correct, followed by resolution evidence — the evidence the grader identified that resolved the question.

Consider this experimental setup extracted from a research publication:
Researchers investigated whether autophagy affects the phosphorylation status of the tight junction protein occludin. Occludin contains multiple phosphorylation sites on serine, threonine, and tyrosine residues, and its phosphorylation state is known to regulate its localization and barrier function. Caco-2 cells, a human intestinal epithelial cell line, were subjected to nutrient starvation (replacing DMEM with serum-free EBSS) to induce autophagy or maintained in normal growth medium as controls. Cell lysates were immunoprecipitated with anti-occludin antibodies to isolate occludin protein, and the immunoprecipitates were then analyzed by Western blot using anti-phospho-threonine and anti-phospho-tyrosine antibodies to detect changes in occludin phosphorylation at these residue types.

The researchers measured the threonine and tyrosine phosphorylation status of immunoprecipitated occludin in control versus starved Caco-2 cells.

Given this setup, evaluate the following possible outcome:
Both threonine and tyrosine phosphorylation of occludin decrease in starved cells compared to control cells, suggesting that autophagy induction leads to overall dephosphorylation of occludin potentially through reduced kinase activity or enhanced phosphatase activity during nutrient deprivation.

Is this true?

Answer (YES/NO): NO